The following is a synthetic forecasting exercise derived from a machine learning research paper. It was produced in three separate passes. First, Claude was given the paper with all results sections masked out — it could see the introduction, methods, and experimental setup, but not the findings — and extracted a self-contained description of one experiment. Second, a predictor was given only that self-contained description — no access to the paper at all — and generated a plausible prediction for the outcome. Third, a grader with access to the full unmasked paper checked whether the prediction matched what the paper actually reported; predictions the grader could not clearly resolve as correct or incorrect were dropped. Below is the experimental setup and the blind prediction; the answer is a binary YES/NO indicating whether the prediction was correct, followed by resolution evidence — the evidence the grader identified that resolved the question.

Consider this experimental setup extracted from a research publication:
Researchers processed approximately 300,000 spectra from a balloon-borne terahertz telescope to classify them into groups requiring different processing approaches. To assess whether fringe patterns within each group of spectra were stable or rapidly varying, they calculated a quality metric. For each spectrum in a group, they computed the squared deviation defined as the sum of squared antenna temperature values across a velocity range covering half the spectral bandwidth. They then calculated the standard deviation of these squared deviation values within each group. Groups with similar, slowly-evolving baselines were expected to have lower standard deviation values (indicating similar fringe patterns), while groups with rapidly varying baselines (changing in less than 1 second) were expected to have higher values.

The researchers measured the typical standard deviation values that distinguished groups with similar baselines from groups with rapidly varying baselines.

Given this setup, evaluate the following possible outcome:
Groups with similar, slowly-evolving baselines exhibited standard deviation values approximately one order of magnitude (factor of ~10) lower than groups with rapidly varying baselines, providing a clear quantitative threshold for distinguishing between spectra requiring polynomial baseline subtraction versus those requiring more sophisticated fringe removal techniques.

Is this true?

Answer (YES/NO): YES